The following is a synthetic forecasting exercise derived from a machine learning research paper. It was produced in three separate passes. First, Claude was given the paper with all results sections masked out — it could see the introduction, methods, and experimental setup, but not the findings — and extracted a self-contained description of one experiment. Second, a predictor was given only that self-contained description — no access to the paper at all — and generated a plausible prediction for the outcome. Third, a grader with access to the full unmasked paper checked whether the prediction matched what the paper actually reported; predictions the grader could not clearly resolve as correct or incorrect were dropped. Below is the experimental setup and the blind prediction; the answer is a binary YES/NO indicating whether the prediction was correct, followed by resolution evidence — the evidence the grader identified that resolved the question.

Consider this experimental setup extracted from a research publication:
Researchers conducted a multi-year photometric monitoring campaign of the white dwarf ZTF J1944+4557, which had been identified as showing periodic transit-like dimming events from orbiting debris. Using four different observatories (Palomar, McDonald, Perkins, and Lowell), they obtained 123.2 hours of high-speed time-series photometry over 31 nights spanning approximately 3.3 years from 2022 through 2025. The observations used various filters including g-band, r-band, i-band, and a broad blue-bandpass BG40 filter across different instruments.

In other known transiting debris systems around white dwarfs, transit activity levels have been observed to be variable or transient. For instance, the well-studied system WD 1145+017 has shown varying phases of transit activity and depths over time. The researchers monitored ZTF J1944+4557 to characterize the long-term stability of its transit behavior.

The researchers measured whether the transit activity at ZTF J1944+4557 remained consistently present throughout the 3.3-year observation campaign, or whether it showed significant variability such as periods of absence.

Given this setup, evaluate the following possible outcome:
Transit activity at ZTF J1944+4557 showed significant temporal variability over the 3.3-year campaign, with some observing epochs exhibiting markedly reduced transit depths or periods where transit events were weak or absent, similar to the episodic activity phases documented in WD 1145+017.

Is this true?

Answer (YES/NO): YES